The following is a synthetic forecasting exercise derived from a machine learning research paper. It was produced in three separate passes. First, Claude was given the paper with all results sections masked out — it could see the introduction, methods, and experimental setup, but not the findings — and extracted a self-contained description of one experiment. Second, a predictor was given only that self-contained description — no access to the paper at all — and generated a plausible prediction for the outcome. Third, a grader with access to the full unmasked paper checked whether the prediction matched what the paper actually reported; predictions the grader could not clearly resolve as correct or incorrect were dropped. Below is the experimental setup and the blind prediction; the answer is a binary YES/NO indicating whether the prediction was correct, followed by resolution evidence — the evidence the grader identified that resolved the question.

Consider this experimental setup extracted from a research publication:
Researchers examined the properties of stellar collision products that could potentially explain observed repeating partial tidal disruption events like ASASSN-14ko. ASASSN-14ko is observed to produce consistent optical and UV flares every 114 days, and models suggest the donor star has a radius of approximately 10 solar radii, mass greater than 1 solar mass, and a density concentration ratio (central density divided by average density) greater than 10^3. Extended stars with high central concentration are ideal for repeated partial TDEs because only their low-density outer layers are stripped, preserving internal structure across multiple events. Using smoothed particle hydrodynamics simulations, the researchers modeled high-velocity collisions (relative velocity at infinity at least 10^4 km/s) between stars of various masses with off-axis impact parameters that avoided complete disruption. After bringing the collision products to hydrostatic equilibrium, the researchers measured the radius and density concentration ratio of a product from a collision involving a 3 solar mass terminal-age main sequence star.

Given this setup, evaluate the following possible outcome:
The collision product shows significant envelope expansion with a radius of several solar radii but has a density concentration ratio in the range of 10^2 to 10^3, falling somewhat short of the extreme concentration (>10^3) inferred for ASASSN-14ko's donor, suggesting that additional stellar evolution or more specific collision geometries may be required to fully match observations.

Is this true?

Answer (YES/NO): NO